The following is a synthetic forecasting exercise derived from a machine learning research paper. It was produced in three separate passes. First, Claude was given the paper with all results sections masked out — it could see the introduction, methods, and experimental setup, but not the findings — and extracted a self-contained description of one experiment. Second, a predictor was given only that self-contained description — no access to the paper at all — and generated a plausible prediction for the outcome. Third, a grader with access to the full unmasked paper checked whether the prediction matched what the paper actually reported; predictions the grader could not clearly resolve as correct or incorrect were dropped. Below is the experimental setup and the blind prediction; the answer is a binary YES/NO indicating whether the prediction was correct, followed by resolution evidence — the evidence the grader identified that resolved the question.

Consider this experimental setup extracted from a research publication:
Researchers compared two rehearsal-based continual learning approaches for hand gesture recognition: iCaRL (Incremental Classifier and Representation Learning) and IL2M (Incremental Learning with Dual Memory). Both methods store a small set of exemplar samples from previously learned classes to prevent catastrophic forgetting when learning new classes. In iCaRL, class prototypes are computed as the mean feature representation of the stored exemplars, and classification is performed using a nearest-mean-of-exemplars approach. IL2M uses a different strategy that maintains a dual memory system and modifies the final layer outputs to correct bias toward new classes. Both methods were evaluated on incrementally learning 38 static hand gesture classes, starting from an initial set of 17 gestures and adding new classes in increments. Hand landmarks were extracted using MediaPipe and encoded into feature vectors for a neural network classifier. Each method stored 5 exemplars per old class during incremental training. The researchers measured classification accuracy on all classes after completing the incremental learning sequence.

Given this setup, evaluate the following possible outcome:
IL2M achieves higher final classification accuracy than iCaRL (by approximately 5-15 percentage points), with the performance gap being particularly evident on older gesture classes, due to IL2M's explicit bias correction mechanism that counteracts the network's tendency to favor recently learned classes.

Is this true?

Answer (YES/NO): NO